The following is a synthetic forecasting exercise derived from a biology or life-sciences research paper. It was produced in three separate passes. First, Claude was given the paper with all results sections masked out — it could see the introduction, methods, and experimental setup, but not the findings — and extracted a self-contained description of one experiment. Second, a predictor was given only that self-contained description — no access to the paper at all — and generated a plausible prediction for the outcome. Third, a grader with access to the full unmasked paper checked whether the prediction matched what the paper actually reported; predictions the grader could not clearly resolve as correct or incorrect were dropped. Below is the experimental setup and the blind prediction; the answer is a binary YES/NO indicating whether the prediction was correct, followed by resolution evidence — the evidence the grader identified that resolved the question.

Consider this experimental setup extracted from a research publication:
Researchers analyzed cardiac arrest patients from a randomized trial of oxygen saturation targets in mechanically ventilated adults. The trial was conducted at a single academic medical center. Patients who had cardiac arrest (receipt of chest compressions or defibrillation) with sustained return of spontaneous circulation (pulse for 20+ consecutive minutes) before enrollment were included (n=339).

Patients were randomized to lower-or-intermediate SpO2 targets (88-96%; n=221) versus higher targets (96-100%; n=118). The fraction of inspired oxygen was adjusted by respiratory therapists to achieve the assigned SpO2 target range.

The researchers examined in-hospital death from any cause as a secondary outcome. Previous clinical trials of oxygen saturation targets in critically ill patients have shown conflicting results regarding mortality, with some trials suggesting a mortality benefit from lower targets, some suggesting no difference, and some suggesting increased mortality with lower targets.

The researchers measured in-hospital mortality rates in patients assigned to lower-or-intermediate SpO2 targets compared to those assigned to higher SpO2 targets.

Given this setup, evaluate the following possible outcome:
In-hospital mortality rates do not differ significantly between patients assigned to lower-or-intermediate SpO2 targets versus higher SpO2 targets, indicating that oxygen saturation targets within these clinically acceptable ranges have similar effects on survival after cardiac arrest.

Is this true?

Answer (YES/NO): YES